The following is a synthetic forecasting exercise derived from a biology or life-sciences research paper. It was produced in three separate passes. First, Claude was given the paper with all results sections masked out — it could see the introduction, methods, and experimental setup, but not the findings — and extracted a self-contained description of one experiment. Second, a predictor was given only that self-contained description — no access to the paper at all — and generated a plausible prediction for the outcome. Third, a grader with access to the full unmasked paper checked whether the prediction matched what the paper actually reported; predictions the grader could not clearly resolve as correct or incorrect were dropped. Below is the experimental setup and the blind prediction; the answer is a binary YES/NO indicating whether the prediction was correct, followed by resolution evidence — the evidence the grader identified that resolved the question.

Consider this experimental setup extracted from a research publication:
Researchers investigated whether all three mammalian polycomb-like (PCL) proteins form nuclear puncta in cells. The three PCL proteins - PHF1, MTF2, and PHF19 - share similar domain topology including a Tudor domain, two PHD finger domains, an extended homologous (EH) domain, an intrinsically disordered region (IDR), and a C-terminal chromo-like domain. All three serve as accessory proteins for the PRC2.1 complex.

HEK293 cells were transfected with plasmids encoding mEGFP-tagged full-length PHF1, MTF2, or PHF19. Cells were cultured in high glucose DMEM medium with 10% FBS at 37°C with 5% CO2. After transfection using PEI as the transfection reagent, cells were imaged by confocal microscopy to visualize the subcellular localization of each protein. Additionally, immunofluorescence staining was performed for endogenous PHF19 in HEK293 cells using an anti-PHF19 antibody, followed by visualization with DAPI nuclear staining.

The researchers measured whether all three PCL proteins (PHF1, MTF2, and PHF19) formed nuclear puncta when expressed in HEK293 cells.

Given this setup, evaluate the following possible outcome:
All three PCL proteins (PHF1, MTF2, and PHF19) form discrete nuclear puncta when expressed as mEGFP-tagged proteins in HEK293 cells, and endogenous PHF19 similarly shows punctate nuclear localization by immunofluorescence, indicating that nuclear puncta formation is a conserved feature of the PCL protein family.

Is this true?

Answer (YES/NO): YES